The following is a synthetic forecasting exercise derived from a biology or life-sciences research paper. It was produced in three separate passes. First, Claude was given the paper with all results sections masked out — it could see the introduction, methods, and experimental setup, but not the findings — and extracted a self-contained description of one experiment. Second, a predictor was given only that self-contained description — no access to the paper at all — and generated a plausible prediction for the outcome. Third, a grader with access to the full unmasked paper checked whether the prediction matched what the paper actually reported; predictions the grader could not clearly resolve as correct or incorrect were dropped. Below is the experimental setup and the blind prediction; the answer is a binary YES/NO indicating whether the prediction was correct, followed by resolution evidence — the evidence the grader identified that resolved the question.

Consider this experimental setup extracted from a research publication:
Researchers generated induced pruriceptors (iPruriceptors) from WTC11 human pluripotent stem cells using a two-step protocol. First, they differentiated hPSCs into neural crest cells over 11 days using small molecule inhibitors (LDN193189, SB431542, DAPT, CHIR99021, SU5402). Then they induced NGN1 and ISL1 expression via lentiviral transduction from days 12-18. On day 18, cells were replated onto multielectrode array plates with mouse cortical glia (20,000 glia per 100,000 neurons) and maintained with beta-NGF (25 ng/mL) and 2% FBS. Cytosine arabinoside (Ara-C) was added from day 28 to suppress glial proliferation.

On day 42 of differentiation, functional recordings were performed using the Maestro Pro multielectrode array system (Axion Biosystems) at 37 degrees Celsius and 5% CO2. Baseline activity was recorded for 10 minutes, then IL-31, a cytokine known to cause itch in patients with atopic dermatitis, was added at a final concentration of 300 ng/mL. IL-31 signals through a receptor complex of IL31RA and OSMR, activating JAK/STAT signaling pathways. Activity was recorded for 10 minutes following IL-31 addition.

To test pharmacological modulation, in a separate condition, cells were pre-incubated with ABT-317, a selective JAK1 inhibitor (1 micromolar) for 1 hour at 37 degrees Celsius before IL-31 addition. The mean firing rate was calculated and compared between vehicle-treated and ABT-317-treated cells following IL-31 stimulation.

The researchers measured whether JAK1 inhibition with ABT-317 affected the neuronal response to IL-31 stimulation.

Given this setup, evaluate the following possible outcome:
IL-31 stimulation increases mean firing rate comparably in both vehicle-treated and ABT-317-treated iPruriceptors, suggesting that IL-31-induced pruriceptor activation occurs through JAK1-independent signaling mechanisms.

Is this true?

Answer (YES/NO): NO